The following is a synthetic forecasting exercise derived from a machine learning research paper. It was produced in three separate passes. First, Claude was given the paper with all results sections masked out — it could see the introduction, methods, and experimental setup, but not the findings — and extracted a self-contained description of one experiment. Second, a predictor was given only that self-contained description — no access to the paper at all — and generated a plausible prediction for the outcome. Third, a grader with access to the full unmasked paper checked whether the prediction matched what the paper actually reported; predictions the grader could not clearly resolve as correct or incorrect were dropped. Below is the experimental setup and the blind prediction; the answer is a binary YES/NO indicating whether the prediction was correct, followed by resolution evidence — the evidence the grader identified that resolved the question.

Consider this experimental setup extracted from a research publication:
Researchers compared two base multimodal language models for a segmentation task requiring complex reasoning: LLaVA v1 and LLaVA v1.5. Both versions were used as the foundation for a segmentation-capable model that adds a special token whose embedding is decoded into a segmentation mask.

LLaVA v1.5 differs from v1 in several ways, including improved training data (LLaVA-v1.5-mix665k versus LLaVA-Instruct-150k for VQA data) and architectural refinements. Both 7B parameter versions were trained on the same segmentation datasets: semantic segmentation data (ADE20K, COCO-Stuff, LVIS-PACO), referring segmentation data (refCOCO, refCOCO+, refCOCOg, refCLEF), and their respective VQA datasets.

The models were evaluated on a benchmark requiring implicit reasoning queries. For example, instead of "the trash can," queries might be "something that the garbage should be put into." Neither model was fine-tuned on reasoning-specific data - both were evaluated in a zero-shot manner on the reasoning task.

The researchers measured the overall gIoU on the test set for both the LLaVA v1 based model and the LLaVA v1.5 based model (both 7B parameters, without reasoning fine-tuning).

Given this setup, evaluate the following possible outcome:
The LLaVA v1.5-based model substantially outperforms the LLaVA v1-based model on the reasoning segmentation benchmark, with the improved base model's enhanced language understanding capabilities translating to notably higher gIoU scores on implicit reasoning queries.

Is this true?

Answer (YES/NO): YES